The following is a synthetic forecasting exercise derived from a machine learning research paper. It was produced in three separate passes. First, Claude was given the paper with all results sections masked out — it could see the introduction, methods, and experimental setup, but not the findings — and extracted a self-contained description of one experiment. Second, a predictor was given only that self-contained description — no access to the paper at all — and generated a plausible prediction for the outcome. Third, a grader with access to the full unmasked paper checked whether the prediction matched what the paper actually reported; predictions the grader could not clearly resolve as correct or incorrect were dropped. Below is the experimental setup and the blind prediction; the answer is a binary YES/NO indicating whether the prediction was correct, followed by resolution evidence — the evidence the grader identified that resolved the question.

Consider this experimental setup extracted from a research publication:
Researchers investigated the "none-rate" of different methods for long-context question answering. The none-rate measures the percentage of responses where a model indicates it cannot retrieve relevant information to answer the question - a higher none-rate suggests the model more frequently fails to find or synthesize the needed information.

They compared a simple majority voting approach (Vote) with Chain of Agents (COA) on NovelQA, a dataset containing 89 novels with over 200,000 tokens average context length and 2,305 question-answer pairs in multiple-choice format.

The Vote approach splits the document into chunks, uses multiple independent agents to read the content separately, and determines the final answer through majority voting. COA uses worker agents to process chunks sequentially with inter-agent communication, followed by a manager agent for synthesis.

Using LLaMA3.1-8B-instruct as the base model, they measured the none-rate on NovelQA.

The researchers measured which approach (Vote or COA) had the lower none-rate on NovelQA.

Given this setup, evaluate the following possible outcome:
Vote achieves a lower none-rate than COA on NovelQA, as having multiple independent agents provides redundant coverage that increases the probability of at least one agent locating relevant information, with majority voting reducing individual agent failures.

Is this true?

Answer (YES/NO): YES